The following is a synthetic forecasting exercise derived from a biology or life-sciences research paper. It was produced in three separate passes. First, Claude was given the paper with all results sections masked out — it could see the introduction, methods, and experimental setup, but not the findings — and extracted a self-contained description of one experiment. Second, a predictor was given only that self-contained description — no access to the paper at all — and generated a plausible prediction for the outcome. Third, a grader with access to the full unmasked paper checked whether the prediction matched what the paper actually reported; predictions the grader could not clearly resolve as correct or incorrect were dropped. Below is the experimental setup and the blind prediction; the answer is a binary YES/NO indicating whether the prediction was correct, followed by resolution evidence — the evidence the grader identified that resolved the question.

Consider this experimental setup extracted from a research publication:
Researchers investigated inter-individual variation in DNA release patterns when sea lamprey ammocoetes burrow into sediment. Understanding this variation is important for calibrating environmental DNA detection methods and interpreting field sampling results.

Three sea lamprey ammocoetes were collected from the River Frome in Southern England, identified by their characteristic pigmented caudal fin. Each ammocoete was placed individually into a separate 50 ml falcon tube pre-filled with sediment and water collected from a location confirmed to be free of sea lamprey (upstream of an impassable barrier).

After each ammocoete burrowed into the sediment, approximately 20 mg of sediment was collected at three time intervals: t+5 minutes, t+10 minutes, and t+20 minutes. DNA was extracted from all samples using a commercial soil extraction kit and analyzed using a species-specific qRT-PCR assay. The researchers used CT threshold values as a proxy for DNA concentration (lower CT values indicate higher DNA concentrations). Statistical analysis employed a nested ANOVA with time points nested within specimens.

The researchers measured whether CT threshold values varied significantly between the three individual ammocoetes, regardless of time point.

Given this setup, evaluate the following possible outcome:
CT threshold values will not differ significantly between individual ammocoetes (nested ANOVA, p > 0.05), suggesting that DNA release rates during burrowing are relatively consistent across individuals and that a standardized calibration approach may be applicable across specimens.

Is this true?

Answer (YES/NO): NO